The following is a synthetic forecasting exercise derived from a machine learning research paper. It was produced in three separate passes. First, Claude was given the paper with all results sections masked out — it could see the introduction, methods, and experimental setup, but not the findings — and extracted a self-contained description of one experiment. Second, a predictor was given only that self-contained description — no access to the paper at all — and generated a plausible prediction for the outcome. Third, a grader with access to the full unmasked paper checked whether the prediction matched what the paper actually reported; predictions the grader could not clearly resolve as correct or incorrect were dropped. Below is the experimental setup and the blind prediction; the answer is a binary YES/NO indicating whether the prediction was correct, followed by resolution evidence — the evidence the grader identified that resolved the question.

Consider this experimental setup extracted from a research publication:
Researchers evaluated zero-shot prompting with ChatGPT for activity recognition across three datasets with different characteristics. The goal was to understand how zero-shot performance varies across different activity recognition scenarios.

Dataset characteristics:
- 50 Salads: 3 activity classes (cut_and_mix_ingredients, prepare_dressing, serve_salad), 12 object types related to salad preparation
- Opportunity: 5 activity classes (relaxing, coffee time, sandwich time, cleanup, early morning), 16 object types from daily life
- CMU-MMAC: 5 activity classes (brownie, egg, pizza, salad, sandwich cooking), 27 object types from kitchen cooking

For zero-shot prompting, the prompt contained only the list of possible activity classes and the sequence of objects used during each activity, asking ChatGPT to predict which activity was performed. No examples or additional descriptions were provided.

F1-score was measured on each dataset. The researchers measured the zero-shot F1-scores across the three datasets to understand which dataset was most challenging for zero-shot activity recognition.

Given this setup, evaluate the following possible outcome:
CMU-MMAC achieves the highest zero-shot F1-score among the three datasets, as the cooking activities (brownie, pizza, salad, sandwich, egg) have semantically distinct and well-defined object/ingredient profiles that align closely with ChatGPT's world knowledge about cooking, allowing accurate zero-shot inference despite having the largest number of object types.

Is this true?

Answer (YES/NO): YES